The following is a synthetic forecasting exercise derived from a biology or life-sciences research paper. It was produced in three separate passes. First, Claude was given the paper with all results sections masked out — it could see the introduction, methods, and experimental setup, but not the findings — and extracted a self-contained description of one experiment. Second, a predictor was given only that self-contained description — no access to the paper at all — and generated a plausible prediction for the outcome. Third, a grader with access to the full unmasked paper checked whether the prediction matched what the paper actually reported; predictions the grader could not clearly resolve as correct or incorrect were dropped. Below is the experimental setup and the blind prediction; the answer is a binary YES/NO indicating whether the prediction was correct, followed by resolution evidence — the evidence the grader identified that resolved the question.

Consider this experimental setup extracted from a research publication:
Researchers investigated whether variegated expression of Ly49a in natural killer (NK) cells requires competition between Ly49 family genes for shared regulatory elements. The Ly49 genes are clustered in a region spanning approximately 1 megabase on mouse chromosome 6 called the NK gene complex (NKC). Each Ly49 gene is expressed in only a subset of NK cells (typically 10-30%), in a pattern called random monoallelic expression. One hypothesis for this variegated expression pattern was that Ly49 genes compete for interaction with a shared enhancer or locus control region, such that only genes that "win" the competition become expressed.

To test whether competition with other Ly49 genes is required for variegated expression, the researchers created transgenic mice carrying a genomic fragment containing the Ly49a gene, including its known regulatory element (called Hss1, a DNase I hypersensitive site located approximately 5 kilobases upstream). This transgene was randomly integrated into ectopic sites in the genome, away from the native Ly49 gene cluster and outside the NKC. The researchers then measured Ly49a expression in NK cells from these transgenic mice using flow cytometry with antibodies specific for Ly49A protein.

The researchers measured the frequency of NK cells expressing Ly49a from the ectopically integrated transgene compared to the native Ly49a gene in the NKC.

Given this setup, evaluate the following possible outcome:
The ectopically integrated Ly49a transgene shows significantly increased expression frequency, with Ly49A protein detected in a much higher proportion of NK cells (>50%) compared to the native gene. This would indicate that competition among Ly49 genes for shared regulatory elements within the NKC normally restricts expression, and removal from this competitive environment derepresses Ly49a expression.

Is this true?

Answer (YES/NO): NO